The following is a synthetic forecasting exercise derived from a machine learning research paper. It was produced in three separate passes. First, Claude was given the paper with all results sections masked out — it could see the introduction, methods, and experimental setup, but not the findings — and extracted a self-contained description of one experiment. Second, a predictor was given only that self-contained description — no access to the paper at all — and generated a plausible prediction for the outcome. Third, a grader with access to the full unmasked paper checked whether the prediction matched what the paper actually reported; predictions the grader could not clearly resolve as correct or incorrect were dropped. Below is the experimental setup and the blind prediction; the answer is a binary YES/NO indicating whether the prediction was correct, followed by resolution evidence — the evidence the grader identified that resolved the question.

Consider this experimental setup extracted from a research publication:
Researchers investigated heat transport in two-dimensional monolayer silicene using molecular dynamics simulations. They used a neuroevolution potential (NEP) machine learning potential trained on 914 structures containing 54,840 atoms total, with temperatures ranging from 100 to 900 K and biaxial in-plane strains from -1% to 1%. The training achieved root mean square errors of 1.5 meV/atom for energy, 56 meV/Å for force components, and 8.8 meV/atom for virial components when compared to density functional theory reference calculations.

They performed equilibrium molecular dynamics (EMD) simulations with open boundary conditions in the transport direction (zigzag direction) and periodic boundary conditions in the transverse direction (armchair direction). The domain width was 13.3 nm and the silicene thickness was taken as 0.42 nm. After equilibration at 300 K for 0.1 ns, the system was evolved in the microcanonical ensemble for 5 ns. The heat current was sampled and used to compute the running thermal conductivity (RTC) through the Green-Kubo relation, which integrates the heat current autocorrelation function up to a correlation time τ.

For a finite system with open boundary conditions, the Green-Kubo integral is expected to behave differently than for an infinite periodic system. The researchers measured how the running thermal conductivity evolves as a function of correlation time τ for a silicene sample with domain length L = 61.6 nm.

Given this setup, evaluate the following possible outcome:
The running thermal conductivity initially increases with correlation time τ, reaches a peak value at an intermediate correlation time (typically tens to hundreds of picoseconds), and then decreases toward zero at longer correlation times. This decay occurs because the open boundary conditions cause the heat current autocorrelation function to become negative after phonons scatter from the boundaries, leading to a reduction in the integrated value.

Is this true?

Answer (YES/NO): YES